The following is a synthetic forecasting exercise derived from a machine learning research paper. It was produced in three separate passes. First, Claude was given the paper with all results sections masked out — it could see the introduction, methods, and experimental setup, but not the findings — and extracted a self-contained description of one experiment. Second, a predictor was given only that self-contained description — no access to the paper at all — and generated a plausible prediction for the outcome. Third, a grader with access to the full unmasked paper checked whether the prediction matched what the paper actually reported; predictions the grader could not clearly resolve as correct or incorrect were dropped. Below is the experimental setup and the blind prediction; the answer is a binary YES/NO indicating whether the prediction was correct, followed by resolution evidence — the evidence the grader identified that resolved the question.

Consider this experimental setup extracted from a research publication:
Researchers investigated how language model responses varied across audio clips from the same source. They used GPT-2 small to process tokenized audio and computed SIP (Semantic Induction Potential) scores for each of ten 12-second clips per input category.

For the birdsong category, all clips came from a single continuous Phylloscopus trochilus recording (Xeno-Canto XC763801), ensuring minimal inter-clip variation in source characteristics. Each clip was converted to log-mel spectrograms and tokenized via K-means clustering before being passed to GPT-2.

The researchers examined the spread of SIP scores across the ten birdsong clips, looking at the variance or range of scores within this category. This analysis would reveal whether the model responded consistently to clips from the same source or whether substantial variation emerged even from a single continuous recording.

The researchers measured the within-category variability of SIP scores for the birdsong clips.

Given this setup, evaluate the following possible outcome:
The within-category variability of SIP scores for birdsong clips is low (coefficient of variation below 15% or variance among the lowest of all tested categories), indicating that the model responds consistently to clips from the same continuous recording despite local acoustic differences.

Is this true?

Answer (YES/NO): NO